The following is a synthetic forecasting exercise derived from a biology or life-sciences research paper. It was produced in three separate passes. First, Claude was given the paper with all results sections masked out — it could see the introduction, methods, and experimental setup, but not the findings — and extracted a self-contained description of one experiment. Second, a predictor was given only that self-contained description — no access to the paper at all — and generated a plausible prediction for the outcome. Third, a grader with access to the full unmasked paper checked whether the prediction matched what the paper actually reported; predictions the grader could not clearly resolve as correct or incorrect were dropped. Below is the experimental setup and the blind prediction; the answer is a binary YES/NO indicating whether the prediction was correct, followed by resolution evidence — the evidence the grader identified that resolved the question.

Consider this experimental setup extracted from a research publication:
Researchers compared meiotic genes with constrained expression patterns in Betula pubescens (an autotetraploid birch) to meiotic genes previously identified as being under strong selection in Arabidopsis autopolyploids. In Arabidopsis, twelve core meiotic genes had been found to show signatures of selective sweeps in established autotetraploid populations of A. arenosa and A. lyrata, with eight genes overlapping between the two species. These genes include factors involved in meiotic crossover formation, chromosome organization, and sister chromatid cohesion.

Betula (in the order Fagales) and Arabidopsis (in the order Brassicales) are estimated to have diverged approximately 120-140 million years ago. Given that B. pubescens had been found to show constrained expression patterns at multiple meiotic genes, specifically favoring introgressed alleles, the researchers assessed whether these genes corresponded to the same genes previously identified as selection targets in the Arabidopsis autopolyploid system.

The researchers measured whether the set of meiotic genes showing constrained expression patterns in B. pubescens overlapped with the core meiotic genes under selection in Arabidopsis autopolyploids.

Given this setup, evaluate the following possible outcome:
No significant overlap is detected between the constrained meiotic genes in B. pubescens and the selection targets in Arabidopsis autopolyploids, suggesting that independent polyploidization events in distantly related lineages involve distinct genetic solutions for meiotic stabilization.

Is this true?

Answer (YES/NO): NO